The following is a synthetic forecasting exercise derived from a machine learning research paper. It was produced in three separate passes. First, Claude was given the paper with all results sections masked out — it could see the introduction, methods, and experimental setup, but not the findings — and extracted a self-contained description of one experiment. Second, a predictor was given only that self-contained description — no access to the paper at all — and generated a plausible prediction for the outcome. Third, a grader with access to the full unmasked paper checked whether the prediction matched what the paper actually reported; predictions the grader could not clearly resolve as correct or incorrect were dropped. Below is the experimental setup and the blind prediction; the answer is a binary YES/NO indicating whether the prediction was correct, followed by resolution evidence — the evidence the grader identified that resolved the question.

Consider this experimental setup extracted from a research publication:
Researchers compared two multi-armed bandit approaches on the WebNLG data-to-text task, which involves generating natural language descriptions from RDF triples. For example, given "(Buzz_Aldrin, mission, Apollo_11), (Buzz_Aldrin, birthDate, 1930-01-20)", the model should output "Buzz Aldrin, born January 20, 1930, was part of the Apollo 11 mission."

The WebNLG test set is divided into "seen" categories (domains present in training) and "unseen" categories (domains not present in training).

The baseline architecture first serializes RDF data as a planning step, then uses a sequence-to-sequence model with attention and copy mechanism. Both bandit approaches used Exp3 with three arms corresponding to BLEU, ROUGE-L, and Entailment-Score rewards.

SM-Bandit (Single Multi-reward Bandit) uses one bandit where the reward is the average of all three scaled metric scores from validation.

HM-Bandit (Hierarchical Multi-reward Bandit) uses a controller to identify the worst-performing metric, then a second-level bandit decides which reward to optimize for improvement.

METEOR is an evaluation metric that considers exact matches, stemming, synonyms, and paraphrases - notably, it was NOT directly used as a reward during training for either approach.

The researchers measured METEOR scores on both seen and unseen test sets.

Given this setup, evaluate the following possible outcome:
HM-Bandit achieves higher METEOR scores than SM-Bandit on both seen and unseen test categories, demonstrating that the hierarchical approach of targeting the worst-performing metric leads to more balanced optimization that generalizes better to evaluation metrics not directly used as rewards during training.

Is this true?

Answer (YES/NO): NO